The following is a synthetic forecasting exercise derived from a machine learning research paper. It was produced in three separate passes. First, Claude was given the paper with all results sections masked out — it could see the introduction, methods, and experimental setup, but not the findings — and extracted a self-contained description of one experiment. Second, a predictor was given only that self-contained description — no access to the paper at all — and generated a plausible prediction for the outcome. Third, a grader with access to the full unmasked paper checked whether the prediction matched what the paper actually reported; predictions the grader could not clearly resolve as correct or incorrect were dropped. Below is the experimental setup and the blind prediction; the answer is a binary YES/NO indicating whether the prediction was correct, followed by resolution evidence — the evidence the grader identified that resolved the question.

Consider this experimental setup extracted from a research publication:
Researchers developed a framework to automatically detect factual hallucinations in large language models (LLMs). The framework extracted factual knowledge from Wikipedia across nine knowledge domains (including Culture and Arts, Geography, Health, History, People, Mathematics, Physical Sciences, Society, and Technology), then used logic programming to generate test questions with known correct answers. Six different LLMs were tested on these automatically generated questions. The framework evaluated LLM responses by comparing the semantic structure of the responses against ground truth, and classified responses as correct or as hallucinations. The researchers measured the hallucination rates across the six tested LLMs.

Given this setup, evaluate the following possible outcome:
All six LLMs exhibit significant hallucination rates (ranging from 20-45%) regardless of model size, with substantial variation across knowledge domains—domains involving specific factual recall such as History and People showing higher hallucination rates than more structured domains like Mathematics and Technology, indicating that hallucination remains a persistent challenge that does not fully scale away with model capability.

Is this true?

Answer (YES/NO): NO